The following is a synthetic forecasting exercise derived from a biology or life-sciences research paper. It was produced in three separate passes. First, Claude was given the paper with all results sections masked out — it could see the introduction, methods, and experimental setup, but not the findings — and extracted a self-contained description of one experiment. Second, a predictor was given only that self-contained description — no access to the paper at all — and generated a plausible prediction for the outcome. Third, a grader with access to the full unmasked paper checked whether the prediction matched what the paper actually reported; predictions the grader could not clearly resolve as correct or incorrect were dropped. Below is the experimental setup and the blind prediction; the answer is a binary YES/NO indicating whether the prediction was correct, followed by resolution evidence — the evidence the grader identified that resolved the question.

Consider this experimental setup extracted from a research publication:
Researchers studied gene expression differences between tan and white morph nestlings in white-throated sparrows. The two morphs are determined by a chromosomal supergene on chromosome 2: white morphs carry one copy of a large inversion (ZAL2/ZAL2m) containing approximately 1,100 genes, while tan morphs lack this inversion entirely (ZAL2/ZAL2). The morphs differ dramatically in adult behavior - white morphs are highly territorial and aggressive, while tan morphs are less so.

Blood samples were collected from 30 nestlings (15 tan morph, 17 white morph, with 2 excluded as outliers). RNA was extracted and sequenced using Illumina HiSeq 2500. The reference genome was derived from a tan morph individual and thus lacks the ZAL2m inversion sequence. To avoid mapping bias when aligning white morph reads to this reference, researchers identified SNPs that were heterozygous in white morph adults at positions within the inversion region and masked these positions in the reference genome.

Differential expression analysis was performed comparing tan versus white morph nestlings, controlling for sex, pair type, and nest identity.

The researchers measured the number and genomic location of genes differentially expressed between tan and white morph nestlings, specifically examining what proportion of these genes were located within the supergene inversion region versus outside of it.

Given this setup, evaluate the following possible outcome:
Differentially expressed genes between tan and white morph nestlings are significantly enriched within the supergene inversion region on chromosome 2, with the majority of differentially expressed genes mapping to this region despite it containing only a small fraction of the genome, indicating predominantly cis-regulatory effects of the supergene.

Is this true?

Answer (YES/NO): YES